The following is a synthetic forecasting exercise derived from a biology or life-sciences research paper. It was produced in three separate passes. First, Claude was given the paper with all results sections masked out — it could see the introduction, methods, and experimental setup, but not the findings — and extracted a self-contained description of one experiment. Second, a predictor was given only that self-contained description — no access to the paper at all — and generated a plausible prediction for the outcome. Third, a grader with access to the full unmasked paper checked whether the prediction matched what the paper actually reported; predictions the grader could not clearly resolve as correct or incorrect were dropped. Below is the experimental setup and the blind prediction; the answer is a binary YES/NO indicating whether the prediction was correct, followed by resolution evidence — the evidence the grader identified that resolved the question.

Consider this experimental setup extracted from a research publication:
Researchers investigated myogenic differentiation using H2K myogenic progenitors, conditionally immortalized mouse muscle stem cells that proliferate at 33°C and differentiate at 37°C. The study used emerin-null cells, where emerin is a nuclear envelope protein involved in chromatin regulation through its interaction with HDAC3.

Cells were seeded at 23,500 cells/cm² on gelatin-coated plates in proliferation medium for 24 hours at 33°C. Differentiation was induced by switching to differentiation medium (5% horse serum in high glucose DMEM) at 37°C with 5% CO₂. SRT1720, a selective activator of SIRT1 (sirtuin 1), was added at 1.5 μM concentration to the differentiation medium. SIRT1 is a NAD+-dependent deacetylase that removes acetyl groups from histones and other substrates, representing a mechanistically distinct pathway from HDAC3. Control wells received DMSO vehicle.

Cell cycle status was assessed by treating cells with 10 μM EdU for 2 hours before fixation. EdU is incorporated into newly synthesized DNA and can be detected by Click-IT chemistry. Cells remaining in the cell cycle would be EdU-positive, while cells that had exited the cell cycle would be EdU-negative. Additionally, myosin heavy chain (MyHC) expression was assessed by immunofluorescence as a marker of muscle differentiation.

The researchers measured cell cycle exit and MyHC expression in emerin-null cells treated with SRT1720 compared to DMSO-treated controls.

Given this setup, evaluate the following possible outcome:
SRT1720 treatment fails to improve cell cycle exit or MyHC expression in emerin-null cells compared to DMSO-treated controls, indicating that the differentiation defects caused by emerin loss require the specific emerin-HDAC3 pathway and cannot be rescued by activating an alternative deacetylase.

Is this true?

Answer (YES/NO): YES